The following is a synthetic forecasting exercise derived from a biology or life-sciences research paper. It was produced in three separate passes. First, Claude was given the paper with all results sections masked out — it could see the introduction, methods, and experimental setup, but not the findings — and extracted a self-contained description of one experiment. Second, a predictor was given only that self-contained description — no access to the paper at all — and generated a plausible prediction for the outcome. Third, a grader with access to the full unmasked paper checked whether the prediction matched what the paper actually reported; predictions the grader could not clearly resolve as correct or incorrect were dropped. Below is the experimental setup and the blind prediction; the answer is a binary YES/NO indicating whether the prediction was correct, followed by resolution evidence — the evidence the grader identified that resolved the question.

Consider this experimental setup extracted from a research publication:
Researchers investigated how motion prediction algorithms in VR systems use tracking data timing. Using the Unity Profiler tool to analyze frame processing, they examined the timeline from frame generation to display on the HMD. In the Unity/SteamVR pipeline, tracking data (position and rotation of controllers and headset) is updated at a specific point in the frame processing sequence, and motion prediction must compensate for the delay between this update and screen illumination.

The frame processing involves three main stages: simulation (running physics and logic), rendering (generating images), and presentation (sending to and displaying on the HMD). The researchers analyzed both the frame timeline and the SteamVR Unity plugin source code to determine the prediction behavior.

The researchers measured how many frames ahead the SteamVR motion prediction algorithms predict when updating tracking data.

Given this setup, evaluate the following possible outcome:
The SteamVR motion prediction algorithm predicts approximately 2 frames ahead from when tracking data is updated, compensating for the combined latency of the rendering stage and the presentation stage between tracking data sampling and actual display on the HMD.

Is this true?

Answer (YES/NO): YES